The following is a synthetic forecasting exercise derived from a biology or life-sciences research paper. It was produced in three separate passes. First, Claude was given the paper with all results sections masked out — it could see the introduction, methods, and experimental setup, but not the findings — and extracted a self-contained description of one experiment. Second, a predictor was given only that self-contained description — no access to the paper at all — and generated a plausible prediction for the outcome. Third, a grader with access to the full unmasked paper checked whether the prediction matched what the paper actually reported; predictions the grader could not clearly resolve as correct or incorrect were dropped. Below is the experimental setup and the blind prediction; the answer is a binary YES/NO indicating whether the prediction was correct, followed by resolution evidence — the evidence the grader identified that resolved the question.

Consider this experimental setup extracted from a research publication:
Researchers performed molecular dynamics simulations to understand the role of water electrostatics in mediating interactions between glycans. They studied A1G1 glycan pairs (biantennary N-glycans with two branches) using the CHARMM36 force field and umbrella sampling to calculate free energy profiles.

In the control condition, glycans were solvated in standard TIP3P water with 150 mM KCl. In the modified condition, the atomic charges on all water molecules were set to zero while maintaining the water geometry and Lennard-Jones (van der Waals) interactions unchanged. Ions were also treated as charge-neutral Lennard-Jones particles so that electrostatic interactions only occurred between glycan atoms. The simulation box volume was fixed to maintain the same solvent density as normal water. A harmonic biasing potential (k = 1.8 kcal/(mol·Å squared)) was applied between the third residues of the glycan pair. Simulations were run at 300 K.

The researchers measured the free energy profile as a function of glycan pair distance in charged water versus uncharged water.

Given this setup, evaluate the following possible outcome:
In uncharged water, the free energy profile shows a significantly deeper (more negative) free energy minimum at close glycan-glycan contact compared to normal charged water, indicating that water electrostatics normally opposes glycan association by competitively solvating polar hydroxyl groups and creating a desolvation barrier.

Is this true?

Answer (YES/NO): YES